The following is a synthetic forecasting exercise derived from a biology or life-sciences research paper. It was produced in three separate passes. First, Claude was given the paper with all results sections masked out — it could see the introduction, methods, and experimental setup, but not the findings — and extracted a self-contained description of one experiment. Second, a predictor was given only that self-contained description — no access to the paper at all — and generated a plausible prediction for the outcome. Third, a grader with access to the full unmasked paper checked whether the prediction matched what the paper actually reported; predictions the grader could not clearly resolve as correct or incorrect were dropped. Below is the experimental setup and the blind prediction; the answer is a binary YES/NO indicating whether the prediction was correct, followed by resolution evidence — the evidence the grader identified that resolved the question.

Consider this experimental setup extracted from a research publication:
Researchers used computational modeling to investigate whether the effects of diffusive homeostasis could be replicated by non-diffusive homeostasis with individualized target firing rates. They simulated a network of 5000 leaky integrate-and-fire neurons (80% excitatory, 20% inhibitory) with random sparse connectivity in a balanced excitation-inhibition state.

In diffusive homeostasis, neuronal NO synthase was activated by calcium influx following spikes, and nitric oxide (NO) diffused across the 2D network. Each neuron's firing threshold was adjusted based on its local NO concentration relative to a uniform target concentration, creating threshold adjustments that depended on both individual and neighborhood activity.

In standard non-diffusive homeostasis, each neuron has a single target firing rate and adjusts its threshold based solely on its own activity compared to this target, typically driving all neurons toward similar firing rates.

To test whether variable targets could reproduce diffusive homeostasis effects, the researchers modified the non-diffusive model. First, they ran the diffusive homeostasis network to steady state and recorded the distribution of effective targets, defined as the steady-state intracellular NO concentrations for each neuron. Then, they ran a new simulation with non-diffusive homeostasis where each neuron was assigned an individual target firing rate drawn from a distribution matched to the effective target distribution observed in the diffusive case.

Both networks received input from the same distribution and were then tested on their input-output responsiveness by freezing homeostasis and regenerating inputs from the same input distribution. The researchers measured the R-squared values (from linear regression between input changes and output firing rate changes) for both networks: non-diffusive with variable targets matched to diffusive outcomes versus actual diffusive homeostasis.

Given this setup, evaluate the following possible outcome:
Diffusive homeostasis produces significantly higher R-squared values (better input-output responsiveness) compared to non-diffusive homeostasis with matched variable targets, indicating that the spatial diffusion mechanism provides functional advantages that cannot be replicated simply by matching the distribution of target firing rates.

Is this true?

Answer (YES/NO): YES